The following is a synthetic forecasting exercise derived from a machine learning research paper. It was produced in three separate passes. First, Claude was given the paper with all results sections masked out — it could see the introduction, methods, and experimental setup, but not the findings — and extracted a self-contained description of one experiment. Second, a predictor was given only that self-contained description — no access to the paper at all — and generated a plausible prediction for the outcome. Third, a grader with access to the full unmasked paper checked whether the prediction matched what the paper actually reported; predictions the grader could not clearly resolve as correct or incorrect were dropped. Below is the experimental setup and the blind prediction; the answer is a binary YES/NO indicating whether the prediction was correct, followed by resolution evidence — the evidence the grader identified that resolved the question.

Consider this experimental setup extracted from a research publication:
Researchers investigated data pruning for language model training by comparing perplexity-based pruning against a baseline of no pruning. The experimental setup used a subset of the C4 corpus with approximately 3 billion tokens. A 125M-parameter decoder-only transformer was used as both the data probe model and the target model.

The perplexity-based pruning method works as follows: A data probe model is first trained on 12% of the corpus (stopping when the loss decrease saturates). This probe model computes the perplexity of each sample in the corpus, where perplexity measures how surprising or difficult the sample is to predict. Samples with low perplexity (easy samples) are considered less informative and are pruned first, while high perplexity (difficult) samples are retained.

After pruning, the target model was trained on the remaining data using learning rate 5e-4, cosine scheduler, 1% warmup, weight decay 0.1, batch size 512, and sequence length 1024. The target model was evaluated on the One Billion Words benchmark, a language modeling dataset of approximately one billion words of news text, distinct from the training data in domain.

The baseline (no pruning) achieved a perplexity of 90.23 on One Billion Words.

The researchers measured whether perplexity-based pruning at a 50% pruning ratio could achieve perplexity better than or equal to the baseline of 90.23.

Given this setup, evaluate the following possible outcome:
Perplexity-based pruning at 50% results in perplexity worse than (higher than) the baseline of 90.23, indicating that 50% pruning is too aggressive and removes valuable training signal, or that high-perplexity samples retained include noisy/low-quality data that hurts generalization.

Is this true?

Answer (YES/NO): YES